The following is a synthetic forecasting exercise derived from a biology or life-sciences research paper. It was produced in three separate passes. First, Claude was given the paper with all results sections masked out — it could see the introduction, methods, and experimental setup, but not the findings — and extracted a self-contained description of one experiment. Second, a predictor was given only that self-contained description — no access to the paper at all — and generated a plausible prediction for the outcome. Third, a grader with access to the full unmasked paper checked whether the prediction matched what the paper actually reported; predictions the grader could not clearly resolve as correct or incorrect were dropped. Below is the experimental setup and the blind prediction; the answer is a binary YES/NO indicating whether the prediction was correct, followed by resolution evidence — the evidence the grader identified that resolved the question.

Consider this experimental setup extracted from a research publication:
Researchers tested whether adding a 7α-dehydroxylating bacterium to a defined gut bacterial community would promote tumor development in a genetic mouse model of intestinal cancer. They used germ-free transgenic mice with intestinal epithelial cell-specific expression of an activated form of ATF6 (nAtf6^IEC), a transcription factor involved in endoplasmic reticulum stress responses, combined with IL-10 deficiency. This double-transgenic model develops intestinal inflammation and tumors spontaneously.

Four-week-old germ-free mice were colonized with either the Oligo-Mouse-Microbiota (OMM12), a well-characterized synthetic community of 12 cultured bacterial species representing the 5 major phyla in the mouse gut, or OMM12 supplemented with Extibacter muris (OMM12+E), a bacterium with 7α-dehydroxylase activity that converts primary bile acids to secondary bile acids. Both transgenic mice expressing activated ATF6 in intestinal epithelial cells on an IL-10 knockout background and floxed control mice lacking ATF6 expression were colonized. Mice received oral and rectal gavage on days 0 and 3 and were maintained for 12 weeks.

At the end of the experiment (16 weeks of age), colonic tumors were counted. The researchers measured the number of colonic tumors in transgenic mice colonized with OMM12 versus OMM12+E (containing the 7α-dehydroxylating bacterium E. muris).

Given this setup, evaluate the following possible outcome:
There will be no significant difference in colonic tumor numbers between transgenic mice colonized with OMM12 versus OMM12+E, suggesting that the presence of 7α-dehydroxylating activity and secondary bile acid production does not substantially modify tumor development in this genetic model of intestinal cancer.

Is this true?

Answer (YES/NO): NO